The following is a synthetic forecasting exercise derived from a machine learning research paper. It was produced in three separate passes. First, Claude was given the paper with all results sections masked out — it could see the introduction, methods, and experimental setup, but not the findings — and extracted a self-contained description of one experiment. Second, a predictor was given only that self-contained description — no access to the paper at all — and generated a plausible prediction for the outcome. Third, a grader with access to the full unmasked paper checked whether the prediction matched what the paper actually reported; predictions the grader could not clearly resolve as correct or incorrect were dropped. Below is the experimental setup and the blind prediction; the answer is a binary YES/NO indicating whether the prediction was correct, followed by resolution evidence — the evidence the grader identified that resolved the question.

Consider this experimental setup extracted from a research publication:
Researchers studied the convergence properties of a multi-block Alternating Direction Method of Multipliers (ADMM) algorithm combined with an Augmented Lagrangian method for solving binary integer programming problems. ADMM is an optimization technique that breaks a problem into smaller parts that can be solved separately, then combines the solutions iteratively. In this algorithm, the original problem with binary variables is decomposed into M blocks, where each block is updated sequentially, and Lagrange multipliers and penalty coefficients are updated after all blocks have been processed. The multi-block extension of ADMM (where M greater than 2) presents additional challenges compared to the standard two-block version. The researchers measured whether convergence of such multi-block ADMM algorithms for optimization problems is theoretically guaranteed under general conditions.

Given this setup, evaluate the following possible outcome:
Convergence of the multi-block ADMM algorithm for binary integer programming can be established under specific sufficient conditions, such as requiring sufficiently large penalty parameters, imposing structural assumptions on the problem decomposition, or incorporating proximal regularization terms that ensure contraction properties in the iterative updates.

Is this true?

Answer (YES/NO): NO